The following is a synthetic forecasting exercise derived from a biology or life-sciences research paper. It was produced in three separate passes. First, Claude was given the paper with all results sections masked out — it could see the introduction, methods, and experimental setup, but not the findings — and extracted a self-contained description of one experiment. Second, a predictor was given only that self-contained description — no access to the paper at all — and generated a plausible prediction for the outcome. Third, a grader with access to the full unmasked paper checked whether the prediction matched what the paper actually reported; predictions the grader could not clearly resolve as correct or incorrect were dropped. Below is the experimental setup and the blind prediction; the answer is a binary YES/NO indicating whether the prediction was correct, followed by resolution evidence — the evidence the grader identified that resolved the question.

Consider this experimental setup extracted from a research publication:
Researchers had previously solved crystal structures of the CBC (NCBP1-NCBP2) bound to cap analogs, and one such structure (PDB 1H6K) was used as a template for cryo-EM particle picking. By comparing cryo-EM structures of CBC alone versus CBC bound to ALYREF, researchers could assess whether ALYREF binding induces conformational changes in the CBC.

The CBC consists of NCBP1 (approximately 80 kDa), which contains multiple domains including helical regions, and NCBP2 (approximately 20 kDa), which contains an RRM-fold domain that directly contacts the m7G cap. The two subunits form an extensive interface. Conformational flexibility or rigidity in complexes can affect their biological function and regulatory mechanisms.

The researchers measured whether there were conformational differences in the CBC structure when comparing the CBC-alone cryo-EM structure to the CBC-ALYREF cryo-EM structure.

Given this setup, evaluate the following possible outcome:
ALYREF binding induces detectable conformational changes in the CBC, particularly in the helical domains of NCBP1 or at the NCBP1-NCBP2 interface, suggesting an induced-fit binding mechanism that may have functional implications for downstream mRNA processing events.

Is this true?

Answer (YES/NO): NO